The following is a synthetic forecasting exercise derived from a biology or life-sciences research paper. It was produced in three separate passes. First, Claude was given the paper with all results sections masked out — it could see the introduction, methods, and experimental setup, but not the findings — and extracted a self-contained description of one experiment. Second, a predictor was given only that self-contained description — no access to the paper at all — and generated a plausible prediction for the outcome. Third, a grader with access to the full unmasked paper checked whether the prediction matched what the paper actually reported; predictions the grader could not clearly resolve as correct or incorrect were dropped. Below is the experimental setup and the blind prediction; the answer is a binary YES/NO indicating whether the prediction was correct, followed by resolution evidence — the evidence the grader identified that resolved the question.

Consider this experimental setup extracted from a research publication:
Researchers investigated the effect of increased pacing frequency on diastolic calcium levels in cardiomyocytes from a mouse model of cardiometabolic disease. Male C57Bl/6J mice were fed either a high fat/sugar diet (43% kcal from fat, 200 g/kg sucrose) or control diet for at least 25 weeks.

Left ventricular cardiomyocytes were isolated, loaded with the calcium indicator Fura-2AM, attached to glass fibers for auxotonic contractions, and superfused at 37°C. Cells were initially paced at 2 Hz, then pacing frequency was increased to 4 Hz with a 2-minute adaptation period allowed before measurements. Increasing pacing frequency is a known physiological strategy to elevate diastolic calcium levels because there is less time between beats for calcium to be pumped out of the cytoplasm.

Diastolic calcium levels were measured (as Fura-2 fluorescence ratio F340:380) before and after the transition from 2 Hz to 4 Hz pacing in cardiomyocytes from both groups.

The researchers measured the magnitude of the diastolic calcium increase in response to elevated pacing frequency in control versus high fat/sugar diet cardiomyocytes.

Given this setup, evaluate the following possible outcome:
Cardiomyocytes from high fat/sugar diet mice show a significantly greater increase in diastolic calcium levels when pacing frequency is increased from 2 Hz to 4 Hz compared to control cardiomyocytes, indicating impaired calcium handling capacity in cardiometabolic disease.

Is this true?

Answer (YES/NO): NO